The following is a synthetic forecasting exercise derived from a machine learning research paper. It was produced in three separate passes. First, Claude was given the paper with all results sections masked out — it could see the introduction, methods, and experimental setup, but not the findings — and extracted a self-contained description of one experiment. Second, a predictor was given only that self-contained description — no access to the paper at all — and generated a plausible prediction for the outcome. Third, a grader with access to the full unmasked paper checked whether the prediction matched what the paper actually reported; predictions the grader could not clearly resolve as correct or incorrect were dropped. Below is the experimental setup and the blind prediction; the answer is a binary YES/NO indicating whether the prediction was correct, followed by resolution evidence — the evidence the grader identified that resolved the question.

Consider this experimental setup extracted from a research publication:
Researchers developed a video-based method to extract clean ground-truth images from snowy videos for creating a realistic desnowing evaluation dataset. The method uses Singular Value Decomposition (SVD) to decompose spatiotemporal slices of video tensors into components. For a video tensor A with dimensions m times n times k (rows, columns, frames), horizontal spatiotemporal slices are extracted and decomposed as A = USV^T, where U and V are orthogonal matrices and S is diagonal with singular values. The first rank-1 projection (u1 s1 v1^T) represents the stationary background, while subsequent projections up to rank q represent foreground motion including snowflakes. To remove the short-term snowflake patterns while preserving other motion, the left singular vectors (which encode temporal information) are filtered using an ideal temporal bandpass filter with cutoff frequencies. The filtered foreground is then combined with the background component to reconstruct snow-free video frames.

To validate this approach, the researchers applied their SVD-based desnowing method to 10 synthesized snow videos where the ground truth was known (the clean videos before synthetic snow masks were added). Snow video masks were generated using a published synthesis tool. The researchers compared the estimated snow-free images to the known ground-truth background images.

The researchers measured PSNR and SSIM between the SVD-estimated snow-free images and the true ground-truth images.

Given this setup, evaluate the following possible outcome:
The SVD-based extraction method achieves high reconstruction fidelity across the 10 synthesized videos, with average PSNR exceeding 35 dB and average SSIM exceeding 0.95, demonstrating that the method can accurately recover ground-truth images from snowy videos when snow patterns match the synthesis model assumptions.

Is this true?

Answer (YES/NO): YES